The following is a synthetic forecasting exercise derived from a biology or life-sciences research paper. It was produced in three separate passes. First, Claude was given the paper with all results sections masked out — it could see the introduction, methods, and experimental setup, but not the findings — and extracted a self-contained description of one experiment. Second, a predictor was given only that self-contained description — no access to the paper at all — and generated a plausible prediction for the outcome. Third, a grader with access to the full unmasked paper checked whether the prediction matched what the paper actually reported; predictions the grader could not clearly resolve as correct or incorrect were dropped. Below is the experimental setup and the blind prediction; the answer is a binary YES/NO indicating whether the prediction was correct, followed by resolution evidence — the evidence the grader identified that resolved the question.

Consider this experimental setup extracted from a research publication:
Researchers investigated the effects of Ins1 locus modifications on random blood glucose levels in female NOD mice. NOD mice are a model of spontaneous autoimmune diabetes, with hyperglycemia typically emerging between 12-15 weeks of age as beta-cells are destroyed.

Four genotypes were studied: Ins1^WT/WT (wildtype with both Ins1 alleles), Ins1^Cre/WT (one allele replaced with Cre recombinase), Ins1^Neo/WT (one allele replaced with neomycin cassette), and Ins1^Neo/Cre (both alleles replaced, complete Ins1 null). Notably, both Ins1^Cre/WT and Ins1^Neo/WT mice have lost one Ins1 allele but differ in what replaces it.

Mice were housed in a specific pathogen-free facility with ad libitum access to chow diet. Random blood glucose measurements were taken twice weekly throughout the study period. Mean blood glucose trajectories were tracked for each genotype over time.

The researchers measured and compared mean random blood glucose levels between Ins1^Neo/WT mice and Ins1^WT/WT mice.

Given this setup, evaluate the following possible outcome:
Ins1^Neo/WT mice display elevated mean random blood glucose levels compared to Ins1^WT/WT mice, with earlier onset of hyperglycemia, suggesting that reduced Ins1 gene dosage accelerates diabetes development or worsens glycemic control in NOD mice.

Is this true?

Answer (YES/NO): NO